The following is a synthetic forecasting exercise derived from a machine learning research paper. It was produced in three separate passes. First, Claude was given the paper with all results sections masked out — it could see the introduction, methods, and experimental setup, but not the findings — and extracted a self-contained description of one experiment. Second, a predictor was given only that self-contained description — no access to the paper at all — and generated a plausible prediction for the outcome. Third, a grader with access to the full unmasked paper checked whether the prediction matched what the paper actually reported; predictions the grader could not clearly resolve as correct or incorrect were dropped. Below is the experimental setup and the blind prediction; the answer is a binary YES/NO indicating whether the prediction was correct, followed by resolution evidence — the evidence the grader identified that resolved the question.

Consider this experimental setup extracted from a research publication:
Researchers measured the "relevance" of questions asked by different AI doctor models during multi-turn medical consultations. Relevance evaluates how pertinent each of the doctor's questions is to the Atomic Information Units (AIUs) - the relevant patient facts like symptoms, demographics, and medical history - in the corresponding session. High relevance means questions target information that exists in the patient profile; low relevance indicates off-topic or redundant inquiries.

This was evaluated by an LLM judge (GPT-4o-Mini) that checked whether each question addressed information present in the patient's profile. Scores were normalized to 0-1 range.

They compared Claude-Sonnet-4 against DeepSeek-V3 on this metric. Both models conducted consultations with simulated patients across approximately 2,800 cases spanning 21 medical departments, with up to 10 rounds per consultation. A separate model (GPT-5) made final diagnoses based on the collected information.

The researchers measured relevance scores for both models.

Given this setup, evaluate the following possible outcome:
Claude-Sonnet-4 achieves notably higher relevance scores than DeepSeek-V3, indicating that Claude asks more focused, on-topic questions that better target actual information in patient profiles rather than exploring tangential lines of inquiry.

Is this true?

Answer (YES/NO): NO